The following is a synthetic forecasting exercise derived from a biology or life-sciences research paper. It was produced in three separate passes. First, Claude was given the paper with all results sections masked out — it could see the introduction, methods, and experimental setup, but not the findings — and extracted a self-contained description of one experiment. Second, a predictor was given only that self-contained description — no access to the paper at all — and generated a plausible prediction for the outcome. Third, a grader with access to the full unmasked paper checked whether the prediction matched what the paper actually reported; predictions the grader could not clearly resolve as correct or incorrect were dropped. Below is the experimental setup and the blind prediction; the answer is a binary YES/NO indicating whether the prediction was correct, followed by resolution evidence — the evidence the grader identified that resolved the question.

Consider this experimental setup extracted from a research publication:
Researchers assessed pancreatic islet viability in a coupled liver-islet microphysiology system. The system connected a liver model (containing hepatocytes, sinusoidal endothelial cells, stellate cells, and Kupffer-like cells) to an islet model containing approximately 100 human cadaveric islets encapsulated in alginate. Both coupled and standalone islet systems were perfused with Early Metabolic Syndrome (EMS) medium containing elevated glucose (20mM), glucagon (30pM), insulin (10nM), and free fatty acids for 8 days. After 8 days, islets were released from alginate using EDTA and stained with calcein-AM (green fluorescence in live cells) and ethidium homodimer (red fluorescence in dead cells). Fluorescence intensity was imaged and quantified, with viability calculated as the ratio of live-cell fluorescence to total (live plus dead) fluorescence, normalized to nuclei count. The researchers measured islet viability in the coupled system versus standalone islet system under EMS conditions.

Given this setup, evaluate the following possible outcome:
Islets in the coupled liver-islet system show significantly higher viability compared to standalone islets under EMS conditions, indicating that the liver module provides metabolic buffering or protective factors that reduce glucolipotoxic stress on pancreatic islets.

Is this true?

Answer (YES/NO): NO